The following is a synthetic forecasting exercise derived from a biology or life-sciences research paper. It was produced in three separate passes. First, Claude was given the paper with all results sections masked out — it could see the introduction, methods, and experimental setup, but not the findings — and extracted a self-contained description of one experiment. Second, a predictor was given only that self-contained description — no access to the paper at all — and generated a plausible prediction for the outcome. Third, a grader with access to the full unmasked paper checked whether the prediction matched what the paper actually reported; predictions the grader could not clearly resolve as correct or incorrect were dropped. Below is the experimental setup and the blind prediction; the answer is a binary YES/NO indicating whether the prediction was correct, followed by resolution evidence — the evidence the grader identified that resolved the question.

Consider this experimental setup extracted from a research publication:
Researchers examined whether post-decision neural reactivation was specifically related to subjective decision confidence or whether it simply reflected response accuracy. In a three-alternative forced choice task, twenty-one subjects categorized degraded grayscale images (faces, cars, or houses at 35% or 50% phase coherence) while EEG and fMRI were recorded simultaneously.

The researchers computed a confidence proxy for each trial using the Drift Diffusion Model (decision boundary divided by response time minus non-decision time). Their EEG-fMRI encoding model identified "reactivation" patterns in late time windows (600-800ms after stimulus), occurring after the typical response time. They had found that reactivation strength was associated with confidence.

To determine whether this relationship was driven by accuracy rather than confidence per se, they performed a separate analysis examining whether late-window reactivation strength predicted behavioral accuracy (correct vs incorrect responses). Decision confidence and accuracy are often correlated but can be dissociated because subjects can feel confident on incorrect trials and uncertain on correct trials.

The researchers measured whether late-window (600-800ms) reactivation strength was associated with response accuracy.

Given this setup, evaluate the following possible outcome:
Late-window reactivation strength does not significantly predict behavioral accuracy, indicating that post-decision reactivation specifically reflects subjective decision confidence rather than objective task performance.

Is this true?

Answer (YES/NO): NO